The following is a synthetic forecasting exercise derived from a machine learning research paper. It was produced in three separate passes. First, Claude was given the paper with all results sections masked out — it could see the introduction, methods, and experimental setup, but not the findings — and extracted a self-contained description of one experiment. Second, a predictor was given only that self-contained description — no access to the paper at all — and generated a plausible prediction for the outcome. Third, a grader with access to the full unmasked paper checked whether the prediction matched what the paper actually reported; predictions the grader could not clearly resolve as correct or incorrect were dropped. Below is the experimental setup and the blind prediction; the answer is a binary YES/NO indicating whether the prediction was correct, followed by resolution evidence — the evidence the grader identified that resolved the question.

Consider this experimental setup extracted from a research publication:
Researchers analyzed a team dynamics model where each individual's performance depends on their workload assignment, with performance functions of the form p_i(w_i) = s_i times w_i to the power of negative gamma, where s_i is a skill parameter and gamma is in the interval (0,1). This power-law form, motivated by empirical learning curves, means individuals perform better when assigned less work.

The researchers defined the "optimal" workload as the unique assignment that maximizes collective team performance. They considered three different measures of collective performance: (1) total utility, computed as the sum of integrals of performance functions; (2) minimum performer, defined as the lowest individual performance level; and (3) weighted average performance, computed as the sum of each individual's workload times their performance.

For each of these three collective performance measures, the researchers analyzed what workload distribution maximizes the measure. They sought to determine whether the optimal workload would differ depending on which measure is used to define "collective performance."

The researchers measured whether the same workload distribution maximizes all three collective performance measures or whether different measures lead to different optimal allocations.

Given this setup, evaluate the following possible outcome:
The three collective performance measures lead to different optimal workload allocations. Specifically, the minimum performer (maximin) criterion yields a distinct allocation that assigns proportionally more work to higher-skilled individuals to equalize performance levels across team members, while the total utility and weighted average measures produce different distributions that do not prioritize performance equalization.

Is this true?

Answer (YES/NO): NO